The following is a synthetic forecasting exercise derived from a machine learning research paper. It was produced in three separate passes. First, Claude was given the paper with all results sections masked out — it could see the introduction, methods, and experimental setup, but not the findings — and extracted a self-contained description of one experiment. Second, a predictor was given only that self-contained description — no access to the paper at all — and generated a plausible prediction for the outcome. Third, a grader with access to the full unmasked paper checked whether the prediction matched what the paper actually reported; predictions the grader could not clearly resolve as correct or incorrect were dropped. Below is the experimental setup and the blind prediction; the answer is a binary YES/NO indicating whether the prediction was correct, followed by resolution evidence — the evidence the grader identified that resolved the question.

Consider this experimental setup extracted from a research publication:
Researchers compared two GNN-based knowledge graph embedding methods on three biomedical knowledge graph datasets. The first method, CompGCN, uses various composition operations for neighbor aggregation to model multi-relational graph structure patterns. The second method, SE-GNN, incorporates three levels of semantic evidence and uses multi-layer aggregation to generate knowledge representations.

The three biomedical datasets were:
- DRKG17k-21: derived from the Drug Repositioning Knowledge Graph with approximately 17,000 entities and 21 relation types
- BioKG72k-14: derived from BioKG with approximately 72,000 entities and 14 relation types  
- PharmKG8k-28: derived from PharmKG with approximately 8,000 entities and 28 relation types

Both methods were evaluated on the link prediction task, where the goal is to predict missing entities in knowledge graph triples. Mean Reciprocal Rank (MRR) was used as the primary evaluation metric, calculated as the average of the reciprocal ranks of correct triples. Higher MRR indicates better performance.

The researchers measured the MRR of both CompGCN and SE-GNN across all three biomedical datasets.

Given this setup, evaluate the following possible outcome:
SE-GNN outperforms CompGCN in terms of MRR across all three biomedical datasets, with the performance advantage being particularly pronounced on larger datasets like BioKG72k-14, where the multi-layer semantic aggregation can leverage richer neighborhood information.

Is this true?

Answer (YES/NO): NO